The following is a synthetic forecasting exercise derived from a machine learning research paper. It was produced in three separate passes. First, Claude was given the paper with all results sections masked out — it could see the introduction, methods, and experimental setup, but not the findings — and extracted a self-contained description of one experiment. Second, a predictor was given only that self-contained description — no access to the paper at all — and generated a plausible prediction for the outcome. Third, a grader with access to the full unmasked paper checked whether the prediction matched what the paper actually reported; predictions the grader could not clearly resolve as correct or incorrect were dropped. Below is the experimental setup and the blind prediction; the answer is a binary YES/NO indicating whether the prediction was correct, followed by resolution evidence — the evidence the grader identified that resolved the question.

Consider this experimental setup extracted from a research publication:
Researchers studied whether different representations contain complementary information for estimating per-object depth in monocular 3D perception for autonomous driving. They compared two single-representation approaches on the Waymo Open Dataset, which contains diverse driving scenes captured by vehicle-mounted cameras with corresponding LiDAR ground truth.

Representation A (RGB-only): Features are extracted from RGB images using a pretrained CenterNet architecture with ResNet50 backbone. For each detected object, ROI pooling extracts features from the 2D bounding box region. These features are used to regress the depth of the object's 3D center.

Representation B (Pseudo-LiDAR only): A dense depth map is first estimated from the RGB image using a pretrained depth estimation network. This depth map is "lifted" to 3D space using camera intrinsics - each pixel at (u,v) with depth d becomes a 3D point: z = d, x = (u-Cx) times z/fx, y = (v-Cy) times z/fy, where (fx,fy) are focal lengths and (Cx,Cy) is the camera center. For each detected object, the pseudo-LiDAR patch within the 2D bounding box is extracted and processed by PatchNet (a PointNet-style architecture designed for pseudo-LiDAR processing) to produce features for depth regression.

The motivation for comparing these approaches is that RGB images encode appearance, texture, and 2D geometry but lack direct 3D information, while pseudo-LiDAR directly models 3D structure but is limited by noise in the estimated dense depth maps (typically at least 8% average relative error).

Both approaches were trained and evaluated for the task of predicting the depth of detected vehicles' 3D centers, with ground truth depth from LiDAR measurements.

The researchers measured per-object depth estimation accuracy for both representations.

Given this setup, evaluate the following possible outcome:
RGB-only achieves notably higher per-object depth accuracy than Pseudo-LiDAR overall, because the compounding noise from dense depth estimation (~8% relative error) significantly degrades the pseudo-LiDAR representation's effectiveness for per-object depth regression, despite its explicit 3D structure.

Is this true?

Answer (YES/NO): YES